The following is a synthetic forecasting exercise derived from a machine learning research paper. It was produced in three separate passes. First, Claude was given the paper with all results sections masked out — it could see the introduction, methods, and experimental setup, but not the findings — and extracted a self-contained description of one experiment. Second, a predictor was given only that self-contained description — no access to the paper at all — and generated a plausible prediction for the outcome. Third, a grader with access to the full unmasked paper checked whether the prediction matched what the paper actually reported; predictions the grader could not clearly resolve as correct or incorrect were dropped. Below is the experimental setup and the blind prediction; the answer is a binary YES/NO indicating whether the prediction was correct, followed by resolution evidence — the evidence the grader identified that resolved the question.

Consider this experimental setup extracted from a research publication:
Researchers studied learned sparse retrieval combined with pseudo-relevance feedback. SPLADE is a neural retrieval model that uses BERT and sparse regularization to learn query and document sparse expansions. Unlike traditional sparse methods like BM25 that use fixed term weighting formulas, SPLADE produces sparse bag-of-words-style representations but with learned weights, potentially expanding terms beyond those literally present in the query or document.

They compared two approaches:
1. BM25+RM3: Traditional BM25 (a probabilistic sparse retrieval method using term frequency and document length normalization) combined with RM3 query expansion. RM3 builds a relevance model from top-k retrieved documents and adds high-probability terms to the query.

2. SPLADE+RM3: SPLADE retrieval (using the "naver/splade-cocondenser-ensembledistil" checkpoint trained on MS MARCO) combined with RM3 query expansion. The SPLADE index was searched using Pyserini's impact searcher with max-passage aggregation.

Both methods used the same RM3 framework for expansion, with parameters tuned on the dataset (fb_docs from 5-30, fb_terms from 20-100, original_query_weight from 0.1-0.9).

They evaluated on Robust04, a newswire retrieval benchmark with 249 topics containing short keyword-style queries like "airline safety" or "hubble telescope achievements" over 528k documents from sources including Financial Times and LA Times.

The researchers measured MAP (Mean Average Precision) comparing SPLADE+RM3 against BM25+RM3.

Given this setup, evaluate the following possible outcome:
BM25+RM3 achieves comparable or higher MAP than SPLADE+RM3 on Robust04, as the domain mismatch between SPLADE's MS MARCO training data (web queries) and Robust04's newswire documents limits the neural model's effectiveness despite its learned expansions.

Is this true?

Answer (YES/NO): YES